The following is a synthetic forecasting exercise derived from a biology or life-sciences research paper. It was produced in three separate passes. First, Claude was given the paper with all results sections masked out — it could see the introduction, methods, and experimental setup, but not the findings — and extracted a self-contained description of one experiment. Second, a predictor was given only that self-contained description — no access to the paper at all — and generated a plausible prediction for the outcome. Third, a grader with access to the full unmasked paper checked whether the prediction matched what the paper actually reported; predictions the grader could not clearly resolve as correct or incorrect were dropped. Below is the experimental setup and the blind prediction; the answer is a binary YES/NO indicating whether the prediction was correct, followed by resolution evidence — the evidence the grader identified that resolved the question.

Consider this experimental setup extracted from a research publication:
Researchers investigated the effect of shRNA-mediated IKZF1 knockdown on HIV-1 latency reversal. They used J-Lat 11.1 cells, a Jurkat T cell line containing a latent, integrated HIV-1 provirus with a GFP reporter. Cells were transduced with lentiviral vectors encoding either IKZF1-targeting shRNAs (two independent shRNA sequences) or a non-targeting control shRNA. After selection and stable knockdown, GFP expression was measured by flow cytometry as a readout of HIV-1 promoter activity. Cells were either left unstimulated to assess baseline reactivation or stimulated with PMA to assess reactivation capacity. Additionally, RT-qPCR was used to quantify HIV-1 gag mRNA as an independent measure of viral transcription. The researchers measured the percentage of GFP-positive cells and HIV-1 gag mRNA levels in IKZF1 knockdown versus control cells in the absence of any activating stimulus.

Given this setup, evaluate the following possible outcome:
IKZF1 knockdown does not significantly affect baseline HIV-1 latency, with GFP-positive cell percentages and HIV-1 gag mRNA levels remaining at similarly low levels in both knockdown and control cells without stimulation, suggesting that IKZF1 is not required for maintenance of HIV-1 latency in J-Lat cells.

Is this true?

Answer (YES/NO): NO